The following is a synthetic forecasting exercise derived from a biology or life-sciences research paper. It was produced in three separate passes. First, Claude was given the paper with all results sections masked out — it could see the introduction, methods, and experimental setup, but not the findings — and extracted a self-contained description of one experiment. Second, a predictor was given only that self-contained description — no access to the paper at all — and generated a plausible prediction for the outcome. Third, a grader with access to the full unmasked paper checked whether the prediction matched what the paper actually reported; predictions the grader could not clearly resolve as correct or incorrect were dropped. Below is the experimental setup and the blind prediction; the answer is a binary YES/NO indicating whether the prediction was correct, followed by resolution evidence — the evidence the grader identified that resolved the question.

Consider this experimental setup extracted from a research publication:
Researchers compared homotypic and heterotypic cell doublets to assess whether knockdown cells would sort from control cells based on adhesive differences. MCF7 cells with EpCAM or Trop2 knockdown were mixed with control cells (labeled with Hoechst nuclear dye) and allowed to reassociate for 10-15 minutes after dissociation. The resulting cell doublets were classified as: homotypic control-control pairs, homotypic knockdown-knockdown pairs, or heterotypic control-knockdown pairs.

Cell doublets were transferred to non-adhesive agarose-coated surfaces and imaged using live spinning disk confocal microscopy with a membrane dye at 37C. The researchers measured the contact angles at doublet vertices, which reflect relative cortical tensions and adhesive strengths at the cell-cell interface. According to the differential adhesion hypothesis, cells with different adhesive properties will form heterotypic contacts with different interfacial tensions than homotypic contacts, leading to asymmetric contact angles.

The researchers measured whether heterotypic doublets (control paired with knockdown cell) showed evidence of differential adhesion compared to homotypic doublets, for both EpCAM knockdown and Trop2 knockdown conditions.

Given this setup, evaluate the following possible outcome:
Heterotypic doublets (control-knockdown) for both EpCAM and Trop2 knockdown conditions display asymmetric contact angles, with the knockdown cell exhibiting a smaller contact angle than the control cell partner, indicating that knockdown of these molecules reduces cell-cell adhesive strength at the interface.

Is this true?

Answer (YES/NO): YES